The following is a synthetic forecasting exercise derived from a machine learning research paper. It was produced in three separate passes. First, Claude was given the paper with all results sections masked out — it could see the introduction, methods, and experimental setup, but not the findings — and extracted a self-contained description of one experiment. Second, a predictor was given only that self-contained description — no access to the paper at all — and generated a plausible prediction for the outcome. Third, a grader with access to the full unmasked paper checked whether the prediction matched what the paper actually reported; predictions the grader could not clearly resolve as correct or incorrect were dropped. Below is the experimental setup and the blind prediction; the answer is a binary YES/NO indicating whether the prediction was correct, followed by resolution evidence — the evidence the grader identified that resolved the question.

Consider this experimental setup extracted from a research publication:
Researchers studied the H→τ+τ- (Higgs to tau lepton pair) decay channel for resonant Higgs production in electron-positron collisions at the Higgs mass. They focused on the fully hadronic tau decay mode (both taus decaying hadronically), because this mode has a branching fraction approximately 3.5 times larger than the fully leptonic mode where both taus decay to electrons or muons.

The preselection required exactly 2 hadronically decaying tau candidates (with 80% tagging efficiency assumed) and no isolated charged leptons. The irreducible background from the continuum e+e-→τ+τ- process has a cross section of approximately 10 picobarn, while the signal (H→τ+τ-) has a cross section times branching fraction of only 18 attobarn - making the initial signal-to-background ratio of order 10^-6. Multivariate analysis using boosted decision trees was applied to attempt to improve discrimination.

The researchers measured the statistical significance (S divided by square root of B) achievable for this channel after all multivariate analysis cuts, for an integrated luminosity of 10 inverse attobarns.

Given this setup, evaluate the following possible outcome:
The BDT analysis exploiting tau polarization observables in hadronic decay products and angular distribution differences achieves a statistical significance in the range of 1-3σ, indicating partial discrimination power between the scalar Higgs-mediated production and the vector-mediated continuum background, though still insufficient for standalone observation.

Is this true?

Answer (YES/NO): NO